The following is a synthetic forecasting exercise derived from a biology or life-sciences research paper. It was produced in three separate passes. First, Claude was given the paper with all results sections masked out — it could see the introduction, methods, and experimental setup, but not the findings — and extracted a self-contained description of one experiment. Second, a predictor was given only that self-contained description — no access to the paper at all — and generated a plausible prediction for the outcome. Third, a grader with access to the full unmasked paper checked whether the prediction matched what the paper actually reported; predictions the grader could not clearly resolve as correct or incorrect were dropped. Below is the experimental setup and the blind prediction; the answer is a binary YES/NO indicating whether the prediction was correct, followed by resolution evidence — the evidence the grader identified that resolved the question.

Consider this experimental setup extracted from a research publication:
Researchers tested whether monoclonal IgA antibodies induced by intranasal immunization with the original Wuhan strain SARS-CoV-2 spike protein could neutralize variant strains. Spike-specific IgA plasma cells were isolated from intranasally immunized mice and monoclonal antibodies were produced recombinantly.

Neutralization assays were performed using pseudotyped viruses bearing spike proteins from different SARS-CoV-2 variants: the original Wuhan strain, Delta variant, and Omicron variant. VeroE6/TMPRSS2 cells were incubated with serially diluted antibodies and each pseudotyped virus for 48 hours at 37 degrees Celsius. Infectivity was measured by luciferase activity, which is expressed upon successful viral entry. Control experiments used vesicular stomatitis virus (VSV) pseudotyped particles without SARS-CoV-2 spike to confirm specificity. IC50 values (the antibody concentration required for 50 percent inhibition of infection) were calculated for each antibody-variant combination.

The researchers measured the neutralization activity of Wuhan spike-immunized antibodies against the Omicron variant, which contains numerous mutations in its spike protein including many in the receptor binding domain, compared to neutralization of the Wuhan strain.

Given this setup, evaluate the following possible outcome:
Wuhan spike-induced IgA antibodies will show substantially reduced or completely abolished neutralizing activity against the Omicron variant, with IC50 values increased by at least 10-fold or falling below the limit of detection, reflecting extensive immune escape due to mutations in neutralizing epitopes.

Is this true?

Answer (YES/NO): YES